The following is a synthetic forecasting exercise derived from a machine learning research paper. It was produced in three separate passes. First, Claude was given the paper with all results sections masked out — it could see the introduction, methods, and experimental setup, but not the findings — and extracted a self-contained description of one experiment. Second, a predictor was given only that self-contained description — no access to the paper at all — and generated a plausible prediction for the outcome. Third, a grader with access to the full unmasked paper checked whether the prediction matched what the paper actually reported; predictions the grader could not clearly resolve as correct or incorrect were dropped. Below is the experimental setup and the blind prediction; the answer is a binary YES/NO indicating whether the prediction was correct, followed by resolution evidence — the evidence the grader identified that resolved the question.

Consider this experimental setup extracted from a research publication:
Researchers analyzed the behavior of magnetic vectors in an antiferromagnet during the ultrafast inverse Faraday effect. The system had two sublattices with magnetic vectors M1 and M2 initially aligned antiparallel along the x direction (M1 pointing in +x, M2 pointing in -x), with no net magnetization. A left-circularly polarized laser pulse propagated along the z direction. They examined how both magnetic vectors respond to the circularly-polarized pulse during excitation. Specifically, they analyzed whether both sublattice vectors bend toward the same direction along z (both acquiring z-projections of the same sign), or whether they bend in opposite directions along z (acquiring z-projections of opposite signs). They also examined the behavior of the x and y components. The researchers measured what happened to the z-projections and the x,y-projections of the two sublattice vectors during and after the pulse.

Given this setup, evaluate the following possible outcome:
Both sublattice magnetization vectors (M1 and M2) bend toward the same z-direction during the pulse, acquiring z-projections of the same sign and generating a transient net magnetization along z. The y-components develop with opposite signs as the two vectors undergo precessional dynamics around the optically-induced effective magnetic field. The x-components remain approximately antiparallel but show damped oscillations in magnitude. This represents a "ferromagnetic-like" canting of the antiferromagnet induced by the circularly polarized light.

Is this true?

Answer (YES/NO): NO